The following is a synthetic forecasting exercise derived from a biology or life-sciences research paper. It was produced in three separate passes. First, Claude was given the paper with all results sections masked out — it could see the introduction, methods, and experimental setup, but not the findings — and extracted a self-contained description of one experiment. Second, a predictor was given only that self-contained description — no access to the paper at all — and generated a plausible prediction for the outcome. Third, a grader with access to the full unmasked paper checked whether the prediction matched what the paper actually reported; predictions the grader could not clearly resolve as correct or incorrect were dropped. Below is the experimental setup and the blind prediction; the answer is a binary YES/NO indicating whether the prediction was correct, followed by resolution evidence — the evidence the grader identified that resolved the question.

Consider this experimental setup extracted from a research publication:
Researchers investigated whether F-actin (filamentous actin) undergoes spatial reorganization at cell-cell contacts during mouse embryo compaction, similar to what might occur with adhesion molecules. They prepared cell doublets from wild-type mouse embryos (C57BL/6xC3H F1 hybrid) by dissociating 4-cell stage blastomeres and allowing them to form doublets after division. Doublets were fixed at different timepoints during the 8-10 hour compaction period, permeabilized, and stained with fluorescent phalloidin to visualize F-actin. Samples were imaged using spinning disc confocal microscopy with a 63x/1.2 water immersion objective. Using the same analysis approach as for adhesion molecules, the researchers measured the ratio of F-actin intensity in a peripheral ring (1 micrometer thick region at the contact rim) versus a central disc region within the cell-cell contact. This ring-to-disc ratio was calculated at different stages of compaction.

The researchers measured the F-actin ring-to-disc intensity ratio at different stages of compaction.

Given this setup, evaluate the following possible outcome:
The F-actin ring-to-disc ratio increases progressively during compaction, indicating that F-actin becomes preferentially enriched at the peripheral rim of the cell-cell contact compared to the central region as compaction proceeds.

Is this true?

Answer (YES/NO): NO